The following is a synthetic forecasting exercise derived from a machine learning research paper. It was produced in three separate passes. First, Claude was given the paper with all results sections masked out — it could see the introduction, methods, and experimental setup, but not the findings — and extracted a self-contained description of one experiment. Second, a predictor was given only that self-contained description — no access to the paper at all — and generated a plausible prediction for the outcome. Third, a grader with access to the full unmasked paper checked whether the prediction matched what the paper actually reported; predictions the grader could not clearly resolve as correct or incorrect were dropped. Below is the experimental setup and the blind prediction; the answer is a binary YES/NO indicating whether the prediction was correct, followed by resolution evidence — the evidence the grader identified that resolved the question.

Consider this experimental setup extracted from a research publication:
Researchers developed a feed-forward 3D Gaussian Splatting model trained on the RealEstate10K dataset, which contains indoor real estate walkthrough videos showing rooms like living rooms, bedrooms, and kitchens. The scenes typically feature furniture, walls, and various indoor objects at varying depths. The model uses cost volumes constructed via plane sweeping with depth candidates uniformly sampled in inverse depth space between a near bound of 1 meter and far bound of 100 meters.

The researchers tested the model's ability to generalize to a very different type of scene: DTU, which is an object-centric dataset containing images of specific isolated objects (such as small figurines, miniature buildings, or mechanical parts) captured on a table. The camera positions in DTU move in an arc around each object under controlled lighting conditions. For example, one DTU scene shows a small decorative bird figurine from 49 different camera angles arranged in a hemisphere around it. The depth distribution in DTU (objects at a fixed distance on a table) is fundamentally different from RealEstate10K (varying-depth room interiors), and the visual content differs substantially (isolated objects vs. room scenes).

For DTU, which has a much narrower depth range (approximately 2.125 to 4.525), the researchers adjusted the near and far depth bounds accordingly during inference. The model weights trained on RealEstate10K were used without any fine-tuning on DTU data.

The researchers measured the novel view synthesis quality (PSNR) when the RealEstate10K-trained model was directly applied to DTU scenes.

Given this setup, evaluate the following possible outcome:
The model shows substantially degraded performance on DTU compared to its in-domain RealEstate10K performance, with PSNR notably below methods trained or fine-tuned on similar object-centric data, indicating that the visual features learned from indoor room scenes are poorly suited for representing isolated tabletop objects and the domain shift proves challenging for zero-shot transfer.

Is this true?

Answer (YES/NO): NO